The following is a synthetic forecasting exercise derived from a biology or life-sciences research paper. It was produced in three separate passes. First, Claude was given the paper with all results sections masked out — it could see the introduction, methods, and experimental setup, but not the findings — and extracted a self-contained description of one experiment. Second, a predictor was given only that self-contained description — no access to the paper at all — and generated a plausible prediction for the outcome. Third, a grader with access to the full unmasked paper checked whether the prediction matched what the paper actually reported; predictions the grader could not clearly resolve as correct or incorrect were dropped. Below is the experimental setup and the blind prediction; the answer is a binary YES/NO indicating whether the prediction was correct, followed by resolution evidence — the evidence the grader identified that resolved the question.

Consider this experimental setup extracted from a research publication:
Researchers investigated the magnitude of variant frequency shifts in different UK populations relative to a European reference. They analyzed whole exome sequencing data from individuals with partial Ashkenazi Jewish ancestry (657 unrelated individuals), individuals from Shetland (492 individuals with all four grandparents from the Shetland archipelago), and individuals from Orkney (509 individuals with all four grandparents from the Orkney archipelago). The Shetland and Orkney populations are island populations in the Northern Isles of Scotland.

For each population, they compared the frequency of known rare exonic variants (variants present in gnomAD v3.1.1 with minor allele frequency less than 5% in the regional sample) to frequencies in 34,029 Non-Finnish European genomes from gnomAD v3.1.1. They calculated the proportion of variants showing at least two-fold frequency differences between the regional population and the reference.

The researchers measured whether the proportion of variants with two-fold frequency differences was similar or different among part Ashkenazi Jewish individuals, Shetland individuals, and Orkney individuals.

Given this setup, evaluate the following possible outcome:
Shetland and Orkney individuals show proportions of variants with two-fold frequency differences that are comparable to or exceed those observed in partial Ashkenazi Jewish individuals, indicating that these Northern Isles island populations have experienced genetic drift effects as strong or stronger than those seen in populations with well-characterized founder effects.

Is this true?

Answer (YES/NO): YES